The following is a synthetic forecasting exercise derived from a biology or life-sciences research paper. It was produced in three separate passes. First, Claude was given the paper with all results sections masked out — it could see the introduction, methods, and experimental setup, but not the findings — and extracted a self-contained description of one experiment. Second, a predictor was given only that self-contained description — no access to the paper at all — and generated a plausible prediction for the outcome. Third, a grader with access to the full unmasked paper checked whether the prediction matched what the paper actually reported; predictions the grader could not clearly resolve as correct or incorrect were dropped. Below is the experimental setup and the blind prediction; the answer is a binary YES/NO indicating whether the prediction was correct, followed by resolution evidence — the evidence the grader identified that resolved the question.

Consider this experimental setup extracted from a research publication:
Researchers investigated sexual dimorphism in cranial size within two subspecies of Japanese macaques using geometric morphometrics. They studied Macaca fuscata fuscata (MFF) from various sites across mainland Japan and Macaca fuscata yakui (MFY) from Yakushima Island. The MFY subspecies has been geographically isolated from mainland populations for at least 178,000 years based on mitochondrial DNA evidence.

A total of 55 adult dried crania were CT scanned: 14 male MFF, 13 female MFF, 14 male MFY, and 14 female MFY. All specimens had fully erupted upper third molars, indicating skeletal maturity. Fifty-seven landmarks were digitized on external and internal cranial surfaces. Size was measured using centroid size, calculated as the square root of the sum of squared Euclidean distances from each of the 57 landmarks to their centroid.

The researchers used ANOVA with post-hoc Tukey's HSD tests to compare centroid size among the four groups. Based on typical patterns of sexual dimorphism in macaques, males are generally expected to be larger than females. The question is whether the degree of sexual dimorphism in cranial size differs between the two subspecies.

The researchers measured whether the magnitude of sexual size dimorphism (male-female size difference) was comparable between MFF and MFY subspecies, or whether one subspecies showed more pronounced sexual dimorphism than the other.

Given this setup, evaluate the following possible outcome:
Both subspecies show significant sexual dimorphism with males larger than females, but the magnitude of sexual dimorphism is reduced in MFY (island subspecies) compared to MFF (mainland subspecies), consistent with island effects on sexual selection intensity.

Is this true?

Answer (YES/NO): NO